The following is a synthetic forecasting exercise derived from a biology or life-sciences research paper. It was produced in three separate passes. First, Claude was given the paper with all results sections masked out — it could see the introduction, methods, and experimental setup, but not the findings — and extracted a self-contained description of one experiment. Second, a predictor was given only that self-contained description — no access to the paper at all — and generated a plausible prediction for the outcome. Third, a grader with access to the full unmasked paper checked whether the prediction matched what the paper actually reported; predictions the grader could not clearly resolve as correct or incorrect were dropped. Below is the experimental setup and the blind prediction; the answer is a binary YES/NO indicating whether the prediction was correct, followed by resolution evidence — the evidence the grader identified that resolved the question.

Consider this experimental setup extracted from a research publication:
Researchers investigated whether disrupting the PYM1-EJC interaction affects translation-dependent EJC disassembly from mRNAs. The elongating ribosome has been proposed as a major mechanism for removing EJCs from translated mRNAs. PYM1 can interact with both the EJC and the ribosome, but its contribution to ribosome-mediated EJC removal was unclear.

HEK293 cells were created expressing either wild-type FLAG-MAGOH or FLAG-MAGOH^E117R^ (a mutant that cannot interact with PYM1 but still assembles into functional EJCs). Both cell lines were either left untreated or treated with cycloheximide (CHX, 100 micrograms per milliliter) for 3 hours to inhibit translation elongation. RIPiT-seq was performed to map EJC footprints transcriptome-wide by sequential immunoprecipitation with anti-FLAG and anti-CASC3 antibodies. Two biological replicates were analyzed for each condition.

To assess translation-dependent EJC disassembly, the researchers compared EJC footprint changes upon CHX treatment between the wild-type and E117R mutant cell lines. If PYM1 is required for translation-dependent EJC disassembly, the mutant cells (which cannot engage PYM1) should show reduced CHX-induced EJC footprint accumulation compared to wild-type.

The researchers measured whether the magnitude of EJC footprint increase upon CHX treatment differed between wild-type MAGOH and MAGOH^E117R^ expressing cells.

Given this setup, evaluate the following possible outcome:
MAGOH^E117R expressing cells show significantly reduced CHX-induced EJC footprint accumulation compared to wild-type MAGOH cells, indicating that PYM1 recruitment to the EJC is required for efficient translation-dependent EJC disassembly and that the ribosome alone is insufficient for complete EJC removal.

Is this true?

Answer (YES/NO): NO